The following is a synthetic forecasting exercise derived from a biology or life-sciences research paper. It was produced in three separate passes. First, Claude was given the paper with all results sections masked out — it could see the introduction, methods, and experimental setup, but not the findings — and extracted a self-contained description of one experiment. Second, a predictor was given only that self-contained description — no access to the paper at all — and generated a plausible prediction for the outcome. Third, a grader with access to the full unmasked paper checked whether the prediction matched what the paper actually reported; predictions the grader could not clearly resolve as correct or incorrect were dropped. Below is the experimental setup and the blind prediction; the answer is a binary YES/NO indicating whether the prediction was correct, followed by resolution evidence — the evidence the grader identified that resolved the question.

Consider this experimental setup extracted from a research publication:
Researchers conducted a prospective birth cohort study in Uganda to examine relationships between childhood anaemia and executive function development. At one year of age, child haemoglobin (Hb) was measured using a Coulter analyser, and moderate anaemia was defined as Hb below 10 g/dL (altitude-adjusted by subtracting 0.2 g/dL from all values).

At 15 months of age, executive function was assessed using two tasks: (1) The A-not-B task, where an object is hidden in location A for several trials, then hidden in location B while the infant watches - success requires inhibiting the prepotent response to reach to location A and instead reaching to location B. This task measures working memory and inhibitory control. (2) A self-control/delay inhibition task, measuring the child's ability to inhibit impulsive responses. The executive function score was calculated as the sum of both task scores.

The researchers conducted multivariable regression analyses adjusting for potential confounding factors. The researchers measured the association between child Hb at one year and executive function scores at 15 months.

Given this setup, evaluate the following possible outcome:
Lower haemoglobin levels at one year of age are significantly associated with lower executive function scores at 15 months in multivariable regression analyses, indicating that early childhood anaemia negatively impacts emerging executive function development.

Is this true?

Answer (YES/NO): NO